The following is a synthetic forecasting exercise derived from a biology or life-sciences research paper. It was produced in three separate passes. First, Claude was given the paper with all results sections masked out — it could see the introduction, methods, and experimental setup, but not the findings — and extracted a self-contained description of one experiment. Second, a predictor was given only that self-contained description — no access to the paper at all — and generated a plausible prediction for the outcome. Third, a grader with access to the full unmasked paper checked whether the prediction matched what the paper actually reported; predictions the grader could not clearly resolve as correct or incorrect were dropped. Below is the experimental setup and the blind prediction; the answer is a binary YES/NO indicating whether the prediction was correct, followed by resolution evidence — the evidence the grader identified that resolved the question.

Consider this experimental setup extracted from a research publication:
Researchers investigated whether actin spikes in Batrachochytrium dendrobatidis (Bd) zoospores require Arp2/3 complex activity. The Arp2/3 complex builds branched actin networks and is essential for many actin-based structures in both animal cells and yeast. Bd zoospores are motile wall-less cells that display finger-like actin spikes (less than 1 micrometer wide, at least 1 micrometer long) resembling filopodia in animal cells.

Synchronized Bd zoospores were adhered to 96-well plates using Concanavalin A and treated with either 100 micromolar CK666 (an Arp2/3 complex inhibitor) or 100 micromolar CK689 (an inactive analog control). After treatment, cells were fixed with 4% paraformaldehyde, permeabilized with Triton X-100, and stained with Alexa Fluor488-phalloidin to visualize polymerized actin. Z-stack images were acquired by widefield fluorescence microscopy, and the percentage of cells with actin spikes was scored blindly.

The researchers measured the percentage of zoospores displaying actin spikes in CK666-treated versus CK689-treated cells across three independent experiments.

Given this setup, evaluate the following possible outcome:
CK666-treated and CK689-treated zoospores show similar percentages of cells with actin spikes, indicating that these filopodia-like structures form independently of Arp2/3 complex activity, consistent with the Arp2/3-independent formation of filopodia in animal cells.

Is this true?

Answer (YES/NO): NO